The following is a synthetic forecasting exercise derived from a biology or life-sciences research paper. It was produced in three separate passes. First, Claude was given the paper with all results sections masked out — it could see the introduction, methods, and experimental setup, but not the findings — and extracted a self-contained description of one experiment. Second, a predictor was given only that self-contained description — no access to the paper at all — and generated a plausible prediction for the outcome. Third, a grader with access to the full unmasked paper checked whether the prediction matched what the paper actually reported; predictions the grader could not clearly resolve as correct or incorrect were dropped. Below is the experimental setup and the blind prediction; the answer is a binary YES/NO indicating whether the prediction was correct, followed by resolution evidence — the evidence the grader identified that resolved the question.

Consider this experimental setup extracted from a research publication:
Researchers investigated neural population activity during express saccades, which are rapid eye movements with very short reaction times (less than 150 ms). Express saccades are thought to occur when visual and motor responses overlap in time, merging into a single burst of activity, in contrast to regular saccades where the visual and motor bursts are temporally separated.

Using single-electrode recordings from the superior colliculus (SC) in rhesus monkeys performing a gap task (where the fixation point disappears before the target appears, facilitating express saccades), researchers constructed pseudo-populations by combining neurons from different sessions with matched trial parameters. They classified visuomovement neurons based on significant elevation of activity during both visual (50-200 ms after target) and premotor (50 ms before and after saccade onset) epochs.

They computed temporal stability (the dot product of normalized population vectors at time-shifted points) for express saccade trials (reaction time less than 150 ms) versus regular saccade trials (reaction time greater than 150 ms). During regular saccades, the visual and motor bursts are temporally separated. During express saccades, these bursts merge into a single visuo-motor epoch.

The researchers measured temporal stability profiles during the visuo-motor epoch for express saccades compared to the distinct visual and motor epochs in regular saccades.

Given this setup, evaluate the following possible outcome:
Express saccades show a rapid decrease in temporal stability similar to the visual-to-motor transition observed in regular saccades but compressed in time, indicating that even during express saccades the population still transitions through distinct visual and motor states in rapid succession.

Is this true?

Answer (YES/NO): NO